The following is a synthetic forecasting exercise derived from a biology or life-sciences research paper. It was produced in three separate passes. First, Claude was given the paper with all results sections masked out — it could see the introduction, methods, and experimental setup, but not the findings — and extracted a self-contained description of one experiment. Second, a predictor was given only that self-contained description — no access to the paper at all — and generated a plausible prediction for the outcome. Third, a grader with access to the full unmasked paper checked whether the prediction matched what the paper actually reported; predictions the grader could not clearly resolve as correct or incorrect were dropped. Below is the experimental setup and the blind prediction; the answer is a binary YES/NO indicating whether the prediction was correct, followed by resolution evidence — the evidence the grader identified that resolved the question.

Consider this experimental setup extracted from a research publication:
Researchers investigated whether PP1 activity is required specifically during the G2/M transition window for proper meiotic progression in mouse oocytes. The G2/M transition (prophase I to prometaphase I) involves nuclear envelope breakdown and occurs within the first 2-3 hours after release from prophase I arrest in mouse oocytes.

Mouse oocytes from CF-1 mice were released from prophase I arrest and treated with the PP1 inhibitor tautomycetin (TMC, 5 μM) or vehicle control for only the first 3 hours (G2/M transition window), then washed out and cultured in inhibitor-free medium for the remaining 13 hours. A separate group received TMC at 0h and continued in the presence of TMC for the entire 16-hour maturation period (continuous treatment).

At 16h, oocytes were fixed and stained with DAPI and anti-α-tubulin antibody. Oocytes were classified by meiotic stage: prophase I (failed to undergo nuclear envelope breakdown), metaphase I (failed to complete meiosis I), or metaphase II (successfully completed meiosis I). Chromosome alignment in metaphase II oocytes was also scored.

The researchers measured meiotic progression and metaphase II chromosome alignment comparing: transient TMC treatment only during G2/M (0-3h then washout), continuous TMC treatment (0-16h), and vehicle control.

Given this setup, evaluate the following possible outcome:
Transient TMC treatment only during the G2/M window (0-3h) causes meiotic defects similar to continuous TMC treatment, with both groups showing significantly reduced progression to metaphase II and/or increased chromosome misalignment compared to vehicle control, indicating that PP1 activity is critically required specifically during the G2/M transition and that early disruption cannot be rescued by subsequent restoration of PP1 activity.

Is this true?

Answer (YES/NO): NO